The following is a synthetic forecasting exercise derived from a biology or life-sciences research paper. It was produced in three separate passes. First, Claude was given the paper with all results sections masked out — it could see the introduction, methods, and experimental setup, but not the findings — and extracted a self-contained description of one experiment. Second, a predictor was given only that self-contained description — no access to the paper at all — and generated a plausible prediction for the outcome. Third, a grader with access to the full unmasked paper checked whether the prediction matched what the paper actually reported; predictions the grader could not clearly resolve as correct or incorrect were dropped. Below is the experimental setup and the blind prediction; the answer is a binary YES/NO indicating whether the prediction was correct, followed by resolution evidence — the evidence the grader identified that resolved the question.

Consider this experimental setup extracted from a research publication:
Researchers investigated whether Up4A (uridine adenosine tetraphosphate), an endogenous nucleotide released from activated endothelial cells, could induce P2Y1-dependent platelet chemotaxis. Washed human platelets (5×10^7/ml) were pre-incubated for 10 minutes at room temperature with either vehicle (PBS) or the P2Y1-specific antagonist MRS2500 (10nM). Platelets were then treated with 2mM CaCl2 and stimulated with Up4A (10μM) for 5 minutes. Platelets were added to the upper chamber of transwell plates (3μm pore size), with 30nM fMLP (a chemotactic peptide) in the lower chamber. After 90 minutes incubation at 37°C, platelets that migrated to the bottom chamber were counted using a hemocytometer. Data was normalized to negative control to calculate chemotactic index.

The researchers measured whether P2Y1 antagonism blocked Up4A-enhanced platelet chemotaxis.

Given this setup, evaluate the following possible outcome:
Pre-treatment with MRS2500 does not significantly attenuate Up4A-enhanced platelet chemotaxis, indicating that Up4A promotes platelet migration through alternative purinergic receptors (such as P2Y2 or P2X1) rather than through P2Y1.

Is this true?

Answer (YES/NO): NO